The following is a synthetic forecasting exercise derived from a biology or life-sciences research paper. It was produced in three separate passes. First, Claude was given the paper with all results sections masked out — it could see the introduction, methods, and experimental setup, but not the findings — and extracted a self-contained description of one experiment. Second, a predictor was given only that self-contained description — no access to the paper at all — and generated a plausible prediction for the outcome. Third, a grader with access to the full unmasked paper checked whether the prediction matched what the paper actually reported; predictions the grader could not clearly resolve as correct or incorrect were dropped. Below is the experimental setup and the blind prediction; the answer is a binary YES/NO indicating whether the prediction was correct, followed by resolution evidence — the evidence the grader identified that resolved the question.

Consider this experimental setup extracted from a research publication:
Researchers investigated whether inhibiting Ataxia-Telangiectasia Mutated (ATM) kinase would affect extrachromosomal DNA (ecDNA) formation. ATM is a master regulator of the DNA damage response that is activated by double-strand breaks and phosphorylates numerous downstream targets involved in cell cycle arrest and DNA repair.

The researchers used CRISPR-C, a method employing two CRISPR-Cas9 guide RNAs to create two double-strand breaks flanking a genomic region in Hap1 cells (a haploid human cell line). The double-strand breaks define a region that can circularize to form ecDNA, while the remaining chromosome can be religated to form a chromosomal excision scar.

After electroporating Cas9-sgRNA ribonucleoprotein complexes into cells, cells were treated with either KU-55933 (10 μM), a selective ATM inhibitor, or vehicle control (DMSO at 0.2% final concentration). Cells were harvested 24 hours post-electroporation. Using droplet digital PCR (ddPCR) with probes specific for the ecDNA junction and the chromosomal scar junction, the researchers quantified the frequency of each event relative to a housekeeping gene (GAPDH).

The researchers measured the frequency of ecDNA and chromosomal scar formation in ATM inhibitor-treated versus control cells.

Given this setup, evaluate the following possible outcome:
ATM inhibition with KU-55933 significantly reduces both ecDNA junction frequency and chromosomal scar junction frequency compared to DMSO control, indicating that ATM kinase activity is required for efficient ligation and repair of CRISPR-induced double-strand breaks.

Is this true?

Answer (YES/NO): NO